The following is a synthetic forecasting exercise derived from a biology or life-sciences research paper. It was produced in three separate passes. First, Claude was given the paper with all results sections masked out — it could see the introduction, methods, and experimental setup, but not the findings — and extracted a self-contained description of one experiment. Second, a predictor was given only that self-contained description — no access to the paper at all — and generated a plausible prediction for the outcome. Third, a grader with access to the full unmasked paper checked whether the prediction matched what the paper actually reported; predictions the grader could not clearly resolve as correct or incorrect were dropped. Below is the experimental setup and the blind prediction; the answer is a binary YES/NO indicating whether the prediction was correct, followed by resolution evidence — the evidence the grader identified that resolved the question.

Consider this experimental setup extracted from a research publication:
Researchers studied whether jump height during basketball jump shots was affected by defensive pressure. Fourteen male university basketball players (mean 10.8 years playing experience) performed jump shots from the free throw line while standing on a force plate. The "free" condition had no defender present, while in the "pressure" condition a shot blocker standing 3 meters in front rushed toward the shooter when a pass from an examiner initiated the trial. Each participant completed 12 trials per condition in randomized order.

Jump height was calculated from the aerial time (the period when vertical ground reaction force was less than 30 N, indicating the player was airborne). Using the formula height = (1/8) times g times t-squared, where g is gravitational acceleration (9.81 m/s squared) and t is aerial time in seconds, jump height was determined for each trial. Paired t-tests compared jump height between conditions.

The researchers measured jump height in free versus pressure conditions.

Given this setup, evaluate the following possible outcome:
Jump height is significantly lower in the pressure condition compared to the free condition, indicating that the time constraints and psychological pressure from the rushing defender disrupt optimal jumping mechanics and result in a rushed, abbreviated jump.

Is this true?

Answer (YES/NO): NO